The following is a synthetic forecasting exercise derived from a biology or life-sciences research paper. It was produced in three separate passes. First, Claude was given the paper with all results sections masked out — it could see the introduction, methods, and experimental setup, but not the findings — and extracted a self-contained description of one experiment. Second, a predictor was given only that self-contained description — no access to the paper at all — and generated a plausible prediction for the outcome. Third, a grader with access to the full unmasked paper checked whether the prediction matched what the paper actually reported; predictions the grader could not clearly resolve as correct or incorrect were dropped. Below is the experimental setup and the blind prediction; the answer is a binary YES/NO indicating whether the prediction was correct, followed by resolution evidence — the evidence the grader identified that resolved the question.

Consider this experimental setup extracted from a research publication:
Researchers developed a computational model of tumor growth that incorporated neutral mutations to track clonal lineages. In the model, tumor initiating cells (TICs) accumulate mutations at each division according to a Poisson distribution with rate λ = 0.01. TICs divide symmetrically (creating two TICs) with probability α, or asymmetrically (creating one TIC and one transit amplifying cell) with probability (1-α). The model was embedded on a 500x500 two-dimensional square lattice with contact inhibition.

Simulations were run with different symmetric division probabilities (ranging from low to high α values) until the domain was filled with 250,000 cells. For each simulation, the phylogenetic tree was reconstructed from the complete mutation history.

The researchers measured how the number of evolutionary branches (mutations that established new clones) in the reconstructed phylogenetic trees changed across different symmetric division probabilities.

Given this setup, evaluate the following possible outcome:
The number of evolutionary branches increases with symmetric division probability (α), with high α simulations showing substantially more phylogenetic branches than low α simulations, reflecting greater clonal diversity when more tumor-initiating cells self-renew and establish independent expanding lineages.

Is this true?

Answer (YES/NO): YES